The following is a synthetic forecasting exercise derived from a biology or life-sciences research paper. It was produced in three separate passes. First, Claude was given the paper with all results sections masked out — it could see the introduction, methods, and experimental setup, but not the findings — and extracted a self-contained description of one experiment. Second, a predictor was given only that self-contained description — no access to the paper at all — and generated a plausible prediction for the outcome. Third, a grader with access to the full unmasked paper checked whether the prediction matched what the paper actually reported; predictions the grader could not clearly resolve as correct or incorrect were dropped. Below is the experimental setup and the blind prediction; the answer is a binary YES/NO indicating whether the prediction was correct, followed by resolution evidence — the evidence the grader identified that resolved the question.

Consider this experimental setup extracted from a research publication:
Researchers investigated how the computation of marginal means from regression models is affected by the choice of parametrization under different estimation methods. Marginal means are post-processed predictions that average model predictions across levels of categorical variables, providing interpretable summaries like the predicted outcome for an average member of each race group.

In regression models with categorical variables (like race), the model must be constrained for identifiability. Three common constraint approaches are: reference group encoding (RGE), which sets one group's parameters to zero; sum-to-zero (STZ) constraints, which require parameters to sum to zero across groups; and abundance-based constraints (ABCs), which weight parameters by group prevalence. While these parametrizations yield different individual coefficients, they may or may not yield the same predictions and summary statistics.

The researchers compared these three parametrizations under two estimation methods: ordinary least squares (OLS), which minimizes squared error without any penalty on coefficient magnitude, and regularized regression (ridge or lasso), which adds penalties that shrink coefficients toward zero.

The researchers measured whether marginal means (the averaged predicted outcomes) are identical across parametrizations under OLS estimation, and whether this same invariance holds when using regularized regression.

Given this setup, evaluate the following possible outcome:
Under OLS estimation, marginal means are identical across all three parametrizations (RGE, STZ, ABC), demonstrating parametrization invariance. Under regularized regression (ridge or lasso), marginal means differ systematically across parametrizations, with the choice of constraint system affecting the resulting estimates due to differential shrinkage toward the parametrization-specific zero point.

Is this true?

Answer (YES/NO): YES